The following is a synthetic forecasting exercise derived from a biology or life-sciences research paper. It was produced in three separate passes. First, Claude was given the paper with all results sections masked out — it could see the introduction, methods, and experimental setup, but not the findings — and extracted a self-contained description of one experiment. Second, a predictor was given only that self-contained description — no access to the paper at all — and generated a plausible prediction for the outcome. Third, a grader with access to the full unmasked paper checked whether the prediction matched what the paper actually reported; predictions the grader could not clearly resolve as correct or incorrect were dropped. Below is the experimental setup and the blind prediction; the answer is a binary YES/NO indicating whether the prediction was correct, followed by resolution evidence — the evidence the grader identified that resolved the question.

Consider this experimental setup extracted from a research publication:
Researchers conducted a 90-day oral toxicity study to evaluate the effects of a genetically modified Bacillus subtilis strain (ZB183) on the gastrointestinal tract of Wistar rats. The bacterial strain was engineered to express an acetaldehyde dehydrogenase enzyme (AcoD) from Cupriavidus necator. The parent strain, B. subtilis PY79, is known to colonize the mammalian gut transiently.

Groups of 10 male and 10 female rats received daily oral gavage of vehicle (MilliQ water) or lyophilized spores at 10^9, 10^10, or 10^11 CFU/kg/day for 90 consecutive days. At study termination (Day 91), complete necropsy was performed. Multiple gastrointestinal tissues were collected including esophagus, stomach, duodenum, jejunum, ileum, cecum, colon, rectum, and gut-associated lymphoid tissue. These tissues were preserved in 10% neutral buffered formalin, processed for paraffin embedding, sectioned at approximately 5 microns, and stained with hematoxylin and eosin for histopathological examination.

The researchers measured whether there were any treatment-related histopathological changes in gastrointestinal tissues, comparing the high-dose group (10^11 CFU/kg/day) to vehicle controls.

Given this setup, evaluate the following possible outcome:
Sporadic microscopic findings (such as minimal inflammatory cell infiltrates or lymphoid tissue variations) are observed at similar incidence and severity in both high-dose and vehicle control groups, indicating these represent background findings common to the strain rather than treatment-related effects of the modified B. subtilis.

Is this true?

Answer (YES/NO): YES